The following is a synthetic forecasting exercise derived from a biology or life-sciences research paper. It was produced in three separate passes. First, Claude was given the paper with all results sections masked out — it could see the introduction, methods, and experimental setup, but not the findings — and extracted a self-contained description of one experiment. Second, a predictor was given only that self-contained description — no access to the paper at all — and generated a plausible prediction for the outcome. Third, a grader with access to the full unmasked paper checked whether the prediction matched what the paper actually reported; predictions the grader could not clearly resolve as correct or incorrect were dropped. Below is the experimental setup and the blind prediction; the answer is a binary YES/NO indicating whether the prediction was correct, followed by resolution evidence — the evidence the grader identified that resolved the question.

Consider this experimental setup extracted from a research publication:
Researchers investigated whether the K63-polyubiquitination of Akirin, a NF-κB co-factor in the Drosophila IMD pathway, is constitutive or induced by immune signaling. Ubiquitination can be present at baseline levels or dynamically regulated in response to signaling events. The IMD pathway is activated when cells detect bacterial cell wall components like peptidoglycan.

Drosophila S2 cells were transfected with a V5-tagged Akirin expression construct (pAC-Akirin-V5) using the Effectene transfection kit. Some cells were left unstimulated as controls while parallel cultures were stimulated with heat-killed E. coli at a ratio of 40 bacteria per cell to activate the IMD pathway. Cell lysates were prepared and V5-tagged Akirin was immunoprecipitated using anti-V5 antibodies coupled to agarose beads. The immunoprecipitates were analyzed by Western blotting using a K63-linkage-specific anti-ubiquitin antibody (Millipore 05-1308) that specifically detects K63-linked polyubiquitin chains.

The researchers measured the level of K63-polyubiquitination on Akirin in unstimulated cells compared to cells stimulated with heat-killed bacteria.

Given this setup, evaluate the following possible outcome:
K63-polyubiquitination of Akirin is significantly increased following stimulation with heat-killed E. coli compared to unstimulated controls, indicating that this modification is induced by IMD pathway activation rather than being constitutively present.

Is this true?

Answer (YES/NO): YES